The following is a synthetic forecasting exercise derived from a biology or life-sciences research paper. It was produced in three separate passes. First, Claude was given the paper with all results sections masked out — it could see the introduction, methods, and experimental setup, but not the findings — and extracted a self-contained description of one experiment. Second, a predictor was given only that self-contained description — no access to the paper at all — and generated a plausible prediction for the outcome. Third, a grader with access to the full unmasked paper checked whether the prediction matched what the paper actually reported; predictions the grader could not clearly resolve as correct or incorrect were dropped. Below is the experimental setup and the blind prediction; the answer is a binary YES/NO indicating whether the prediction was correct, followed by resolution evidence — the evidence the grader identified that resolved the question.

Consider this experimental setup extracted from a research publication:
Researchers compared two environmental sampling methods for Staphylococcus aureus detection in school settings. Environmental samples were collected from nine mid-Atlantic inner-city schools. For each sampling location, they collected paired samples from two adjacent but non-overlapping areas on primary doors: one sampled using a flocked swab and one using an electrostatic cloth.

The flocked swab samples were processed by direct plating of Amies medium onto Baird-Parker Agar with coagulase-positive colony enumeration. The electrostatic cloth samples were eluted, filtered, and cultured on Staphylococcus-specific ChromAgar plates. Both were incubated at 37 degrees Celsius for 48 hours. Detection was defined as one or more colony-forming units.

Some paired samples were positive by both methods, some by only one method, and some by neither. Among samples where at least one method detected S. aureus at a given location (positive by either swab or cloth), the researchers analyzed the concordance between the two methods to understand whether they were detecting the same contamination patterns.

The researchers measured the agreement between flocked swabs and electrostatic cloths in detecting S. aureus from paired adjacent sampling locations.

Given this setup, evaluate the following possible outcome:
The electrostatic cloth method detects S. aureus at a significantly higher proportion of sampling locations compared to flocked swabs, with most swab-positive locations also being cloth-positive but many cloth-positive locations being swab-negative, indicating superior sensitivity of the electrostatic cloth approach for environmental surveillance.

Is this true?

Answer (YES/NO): YES